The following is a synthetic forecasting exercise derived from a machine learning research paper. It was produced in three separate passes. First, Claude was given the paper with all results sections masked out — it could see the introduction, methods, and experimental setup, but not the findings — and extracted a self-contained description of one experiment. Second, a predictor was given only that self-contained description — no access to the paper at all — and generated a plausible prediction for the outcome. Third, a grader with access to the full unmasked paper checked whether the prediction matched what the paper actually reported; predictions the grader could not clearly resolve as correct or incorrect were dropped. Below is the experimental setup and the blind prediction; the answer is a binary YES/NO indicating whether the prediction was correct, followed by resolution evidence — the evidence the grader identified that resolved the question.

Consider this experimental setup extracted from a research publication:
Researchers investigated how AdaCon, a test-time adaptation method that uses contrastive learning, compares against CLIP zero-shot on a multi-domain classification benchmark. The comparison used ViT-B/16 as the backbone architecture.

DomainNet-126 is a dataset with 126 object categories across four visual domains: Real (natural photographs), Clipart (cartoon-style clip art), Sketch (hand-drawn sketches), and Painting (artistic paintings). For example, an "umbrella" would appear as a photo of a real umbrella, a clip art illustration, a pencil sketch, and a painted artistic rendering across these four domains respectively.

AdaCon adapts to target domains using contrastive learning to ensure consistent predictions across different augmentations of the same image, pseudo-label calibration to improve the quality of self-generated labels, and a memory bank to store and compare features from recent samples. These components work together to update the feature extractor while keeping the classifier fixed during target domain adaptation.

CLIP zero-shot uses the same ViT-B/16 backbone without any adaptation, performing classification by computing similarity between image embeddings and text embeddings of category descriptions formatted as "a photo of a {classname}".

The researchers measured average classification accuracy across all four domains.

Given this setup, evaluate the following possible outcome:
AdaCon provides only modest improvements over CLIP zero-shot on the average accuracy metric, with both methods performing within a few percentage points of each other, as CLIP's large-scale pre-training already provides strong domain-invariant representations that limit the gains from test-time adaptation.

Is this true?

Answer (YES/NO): NO